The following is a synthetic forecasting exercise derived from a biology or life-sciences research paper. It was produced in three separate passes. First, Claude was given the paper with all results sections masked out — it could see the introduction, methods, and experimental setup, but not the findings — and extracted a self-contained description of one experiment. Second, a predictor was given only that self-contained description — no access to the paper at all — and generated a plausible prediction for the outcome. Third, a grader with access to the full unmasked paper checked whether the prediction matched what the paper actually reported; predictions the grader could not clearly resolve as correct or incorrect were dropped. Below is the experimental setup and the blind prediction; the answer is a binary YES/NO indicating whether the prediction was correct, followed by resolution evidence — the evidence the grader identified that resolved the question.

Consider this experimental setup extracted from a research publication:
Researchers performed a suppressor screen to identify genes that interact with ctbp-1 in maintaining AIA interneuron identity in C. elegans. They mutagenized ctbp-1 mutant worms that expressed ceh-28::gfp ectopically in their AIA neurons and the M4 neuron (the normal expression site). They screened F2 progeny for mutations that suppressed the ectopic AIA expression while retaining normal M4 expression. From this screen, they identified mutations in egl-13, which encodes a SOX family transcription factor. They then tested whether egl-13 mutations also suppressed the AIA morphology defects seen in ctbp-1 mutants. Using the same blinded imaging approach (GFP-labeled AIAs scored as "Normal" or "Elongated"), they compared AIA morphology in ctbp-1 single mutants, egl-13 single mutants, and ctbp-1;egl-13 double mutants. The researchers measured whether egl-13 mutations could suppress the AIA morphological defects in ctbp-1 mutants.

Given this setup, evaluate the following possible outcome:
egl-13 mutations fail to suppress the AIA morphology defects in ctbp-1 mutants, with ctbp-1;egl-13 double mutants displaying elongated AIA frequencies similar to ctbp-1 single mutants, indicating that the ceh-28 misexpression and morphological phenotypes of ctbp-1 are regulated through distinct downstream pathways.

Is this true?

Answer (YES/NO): YES